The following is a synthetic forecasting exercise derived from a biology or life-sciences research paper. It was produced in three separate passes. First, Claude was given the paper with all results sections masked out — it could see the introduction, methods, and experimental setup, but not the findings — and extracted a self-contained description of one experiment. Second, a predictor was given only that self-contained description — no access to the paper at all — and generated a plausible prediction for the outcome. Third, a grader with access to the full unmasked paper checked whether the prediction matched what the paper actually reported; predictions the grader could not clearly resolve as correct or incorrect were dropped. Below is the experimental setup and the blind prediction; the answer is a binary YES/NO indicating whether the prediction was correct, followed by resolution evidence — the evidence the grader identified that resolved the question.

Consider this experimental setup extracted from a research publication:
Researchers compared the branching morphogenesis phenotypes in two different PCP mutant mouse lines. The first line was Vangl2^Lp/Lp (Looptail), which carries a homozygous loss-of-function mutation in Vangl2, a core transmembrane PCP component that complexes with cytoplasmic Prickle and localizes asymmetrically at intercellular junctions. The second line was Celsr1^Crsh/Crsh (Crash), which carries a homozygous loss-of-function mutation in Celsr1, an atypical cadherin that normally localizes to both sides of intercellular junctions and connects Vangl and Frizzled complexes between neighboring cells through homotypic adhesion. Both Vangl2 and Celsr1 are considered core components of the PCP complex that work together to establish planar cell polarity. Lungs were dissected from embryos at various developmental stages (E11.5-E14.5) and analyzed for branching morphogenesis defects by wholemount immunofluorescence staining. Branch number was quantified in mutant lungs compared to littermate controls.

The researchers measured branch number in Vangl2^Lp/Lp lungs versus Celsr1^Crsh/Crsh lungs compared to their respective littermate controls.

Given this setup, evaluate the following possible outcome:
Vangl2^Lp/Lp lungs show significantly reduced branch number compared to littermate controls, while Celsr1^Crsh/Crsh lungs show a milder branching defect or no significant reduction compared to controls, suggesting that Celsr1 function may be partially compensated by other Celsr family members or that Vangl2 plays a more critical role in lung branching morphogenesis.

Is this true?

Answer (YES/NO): YES